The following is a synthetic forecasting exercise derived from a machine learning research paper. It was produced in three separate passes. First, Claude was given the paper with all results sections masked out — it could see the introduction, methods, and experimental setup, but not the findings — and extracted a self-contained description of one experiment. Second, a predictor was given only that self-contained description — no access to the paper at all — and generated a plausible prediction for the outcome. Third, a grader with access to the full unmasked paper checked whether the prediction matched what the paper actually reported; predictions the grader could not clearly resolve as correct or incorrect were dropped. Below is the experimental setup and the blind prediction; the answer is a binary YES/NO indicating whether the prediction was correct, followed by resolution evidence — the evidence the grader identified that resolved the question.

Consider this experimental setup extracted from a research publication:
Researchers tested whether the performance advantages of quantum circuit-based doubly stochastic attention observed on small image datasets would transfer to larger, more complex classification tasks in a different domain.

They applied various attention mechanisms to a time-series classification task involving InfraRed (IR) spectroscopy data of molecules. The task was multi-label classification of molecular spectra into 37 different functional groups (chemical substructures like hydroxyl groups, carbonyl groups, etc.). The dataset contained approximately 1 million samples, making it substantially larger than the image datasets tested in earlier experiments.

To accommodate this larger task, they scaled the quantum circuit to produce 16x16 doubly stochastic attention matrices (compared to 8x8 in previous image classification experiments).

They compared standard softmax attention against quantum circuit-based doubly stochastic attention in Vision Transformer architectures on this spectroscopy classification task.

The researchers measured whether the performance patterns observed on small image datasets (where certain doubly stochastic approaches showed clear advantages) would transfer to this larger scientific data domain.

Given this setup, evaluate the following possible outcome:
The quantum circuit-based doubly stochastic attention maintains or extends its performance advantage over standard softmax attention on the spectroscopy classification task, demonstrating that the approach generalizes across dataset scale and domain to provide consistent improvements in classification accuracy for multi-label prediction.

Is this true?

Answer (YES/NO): NO